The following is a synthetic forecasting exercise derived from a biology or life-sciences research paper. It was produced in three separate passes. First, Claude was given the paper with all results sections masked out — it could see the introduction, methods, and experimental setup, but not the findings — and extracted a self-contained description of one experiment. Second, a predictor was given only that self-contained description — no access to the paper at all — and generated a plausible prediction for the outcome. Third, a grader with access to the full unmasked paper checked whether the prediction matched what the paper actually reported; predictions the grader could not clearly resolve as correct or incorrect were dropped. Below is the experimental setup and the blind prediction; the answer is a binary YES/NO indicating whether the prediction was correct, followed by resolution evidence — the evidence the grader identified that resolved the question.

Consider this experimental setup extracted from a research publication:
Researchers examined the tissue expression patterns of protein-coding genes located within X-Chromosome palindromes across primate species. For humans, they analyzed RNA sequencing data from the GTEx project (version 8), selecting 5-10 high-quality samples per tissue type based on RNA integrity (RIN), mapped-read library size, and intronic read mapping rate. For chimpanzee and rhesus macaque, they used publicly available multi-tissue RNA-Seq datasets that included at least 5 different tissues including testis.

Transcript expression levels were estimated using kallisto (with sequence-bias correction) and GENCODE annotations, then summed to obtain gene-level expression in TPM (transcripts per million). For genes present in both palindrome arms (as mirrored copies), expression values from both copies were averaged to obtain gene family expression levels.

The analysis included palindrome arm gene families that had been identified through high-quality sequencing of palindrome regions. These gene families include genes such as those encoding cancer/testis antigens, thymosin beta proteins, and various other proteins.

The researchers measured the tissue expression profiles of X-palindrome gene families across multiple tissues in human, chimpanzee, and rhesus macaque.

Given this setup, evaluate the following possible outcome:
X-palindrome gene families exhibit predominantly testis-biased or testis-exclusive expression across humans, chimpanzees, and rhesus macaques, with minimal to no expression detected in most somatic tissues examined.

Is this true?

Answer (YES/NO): NO